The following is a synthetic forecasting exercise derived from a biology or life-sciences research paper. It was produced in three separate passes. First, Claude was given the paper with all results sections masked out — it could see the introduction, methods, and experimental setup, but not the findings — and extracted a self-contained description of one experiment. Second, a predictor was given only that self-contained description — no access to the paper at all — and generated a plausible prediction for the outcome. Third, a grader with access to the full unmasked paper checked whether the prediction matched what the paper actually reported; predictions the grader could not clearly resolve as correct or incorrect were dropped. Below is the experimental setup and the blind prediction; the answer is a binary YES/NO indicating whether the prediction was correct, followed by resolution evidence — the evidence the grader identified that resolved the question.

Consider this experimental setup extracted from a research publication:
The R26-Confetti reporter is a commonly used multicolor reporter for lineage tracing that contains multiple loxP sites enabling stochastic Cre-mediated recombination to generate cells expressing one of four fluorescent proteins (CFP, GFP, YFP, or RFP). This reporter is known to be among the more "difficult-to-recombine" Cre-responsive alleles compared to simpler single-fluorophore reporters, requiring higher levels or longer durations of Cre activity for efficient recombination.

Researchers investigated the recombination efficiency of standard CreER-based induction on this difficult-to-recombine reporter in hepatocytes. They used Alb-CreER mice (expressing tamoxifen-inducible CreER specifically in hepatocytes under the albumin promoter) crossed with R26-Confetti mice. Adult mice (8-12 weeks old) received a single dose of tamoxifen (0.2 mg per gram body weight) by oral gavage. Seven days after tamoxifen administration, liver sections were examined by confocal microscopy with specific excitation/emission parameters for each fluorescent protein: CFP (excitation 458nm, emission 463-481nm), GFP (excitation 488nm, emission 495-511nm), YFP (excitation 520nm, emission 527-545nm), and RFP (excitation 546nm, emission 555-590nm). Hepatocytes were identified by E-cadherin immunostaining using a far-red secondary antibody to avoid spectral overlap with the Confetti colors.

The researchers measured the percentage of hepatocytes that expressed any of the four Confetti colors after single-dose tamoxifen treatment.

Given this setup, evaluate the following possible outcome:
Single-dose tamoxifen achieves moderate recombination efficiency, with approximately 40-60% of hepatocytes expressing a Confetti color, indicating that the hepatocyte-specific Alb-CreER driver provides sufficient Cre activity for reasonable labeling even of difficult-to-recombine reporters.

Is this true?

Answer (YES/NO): NO